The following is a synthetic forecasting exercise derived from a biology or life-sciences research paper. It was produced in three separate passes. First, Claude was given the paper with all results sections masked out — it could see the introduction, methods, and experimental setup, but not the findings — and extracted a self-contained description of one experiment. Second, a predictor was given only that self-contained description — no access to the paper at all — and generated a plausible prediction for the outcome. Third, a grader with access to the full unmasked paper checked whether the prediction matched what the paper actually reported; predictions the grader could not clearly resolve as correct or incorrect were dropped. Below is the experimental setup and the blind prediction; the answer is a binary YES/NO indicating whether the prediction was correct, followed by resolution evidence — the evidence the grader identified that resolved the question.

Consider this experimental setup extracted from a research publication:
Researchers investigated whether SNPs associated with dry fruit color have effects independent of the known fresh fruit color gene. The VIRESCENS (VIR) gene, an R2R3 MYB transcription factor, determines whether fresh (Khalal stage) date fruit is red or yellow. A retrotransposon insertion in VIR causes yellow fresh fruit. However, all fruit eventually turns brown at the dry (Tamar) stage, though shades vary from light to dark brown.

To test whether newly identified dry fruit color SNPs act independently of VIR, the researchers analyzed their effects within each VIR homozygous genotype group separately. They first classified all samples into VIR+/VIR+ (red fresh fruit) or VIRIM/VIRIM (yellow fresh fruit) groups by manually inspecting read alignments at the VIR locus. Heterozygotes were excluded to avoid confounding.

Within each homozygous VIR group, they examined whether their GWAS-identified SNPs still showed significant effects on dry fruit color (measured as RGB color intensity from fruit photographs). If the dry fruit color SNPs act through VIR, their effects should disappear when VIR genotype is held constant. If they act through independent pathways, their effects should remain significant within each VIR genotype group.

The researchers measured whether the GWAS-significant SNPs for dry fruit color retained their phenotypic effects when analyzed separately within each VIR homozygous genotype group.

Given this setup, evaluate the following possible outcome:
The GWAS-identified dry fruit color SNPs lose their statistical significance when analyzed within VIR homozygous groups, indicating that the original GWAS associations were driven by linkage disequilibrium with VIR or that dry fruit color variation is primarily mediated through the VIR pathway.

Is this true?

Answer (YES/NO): NO